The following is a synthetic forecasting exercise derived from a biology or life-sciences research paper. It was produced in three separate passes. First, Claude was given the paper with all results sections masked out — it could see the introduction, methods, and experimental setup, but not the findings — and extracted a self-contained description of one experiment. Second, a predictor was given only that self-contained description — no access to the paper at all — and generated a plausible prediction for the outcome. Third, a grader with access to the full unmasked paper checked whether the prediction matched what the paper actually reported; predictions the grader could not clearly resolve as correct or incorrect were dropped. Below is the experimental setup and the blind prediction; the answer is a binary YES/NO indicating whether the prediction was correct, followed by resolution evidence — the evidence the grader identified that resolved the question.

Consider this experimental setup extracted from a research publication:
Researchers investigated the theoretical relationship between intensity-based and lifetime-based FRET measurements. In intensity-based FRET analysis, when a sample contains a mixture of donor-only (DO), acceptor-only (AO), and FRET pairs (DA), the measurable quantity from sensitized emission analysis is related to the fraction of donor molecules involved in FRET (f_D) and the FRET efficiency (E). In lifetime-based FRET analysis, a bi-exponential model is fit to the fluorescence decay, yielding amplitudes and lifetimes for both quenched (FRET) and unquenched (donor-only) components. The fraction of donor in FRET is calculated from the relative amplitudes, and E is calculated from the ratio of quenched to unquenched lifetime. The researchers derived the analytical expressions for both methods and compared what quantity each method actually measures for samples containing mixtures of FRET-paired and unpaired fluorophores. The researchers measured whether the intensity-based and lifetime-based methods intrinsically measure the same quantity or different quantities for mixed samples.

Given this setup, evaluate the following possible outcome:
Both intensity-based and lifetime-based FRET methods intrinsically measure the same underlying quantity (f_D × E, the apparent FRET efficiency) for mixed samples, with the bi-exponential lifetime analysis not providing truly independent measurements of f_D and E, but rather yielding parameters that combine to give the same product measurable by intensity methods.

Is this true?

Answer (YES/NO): NO